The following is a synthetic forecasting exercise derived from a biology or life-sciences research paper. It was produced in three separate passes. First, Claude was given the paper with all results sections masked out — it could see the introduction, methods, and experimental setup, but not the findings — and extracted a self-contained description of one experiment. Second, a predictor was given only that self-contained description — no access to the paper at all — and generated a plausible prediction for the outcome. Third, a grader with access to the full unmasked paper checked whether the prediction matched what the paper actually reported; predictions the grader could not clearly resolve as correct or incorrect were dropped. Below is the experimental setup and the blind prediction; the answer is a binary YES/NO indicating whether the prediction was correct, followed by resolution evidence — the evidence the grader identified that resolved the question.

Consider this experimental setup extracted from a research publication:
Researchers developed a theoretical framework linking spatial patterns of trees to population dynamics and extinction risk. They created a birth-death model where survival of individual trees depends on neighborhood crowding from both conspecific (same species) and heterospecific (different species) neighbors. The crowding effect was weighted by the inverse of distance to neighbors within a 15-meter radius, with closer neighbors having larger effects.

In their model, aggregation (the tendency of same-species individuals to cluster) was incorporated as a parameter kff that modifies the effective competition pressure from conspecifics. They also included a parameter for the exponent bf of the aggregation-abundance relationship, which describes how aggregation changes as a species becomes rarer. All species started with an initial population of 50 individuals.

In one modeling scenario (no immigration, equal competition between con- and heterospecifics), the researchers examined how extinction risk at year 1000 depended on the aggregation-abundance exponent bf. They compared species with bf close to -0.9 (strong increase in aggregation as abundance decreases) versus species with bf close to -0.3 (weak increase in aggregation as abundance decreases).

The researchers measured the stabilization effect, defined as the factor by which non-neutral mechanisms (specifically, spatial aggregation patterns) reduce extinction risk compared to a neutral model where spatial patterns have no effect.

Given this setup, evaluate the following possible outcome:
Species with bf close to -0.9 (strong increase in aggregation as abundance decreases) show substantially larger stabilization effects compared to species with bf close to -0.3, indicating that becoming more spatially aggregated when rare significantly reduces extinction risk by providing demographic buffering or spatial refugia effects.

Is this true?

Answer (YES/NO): NO